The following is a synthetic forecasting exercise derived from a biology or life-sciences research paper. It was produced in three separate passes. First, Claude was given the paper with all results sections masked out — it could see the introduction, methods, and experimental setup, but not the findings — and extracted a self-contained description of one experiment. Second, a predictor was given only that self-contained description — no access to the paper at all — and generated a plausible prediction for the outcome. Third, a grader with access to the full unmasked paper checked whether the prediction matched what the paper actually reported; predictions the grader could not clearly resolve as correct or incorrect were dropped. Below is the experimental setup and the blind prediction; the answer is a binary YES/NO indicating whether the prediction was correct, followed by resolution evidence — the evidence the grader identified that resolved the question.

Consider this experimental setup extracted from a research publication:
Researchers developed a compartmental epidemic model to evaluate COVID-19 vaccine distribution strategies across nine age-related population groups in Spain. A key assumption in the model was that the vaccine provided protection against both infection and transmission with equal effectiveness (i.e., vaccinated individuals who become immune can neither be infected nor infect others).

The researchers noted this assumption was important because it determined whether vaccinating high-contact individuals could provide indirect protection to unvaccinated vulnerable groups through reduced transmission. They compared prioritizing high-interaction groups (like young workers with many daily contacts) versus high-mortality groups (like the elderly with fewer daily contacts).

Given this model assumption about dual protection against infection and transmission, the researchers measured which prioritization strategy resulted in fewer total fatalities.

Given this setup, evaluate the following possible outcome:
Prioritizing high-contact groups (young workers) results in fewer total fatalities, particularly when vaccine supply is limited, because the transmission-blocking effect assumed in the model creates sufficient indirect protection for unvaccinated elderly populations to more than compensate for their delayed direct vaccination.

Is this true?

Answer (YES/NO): YES